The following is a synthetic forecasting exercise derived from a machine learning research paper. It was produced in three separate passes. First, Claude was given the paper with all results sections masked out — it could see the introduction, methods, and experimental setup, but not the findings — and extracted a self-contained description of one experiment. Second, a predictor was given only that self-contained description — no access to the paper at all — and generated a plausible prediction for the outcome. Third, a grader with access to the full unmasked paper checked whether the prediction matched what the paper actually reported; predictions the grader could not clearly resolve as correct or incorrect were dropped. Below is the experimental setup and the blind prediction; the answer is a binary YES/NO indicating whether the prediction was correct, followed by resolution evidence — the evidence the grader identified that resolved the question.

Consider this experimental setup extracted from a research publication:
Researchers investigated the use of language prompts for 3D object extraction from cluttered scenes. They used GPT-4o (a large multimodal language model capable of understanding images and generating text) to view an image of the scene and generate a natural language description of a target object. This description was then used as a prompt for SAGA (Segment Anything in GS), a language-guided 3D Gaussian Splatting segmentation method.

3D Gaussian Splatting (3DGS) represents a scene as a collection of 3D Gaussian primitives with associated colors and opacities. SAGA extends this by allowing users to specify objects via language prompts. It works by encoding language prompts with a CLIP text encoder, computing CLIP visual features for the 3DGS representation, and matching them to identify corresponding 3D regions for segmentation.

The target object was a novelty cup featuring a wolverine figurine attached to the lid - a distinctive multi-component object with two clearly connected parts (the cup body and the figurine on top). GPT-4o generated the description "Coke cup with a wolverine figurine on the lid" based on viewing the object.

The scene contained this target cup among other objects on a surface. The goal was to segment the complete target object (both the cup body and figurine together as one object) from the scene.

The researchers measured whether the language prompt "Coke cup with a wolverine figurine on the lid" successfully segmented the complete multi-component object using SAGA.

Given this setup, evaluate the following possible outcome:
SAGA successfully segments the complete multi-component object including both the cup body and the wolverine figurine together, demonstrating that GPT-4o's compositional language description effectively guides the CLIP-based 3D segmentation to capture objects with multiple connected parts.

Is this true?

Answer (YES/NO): NO